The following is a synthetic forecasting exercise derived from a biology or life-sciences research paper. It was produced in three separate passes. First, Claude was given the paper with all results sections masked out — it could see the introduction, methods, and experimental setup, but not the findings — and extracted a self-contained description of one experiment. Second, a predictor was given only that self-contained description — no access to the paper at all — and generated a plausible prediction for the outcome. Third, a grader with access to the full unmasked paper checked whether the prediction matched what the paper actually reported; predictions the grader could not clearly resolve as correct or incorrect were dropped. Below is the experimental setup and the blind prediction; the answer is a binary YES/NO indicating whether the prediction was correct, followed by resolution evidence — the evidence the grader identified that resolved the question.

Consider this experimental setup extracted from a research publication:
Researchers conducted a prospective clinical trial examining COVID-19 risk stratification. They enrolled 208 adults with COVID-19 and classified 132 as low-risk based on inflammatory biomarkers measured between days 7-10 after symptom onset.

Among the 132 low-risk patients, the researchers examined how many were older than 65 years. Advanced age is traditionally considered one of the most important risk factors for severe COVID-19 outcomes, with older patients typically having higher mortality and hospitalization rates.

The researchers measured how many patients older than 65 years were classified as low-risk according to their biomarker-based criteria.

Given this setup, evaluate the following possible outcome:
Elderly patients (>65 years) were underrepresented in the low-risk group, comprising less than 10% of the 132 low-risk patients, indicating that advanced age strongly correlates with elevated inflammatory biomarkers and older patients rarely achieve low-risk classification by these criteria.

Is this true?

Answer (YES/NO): NO